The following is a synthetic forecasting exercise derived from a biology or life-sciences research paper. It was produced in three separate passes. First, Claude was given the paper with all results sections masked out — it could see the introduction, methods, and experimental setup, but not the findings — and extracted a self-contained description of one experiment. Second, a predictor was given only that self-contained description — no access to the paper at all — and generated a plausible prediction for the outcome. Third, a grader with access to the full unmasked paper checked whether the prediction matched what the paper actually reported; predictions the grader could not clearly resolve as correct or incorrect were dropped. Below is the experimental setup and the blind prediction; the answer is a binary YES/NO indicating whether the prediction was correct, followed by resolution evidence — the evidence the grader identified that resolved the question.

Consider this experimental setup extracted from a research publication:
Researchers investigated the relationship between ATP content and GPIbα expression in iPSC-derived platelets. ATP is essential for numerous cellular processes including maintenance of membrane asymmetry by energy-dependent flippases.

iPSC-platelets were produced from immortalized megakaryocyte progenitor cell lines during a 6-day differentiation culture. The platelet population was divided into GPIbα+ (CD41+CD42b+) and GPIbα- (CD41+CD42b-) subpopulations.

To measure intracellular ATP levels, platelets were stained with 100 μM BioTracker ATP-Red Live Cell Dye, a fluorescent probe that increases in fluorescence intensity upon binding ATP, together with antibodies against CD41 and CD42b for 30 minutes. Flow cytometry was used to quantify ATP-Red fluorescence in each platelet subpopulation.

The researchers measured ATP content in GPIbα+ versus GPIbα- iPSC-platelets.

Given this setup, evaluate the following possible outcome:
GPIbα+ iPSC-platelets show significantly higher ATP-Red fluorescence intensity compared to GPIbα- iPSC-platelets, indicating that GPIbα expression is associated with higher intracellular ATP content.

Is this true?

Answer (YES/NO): YES